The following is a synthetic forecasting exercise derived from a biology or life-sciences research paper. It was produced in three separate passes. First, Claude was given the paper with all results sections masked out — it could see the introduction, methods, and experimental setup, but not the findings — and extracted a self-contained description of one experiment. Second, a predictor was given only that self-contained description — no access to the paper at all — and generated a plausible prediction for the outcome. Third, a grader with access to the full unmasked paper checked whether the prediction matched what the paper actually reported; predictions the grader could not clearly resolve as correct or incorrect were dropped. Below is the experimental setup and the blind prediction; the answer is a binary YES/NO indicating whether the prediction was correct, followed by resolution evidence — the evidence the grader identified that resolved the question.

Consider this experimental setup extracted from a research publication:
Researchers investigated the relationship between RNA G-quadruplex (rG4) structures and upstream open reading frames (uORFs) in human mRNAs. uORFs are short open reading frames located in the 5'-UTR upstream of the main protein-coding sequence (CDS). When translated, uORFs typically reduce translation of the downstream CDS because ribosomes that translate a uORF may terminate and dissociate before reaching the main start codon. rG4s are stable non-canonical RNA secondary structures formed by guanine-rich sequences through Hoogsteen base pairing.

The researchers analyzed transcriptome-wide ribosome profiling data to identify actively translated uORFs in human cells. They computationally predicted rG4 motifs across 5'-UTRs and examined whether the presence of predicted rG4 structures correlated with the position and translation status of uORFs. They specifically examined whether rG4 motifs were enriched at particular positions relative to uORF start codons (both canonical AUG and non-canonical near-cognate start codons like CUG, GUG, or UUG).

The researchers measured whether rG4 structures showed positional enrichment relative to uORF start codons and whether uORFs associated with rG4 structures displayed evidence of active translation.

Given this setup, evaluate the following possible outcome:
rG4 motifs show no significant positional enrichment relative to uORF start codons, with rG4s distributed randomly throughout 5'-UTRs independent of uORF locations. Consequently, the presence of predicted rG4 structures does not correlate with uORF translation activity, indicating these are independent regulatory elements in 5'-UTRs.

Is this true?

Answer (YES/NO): NO